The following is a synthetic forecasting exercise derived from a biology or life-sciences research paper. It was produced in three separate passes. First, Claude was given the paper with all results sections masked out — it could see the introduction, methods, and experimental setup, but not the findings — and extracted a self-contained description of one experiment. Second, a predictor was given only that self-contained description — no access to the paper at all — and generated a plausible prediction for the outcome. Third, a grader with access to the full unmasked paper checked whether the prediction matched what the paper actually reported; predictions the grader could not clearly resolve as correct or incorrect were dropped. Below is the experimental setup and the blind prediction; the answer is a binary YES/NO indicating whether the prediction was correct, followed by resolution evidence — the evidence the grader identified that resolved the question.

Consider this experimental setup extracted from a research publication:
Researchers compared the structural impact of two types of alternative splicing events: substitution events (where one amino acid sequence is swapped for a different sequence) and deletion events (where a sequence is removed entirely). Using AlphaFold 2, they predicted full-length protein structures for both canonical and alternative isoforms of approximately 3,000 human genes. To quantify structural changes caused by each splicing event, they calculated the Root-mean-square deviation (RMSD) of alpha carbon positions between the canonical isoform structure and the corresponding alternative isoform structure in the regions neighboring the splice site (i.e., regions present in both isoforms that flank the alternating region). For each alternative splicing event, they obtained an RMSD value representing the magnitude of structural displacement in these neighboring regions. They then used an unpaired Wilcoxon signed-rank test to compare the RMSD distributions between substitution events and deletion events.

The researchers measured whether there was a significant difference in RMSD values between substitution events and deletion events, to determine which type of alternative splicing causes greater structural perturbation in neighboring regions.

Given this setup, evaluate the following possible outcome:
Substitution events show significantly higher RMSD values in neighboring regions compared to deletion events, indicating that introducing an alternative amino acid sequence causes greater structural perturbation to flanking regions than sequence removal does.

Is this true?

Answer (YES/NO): NO